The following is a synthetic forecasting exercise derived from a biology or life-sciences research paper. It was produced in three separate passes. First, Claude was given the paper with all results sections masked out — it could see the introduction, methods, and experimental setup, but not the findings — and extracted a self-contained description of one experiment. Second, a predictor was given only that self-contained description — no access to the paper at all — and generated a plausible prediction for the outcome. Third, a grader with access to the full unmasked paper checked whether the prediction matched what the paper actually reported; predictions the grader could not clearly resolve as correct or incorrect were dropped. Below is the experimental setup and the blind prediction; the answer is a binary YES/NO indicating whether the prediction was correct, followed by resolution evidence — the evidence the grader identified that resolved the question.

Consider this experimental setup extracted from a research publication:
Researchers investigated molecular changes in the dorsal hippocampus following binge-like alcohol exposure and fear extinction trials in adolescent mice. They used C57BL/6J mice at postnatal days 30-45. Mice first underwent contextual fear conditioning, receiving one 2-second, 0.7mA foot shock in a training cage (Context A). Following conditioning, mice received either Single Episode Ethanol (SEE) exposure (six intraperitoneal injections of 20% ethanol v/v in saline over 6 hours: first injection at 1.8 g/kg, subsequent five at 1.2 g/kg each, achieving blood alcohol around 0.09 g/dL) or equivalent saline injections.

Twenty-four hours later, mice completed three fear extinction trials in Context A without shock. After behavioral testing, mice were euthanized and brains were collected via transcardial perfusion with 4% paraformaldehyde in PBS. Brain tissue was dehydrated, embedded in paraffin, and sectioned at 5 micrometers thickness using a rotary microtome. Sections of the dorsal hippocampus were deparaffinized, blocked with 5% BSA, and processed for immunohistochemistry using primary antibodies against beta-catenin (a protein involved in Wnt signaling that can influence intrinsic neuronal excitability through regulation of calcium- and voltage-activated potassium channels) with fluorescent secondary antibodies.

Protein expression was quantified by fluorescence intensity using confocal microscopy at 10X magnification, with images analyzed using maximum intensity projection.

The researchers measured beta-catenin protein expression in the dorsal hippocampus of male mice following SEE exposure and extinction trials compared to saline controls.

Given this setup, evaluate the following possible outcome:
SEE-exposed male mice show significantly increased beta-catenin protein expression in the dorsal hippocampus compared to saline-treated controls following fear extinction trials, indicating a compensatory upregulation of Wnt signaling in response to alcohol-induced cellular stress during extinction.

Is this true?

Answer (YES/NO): NO